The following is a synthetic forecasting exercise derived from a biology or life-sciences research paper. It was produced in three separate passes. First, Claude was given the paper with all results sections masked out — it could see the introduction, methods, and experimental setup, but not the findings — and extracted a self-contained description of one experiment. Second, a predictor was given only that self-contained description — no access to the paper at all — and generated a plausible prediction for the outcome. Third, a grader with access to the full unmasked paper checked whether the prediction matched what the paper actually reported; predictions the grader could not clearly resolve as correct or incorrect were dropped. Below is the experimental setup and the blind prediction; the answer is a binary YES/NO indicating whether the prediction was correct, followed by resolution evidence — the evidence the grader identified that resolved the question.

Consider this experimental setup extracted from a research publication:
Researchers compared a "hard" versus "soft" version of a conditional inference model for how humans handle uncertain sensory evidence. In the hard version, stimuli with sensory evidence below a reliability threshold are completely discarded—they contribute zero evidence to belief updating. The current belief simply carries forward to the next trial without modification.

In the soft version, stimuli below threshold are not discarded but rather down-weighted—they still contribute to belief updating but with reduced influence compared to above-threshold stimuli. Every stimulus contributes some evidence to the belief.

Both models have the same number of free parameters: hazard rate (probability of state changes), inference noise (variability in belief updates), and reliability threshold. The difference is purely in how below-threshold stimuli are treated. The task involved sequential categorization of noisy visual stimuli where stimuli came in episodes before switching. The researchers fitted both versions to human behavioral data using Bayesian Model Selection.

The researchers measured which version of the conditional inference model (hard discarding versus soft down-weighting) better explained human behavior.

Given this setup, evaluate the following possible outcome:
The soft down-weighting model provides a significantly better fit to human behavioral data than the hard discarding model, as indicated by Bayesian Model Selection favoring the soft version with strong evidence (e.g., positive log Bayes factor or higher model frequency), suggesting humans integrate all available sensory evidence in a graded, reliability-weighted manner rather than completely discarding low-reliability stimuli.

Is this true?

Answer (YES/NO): NO